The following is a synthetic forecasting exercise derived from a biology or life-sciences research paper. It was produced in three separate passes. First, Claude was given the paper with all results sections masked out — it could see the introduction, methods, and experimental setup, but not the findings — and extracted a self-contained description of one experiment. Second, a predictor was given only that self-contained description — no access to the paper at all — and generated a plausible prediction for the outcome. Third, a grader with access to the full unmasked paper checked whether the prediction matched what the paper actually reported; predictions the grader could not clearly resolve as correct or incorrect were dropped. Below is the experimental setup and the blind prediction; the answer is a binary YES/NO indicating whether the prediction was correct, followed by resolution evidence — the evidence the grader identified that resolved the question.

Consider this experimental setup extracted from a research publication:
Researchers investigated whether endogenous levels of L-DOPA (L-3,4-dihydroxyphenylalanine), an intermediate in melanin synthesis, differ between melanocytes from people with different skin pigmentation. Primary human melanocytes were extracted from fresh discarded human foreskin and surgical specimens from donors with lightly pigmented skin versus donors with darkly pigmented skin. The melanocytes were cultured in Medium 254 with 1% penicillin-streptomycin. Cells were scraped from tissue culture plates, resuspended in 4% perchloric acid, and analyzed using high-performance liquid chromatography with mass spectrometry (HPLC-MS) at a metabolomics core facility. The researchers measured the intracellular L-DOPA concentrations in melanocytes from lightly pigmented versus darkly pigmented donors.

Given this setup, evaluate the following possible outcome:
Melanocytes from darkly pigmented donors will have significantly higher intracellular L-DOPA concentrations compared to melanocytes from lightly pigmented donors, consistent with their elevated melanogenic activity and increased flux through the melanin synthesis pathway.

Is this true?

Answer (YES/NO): YES